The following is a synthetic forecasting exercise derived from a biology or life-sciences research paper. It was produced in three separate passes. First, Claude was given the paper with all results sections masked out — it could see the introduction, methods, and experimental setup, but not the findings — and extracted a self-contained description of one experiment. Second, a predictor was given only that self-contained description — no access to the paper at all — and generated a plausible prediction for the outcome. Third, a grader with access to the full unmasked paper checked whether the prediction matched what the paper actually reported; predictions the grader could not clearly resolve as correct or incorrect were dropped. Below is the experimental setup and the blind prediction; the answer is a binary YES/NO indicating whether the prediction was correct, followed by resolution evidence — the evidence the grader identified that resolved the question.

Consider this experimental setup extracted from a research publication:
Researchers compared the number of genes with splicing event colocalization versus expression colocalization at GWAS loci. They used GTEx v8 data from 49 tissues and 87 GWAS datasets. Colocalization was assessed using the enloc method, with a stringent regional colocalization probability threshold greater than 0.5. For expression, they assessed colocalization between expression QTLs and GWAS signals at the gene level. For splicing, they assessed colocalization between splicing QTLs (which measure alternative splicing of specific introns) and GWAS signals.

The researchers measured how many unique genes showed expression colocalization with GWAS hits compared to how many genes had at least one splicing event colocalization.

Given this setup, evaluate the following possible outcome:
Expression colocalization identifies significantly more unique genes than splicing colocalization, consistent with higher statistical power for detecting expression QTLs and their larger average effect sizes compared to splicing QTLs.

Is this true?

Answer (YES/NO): YES